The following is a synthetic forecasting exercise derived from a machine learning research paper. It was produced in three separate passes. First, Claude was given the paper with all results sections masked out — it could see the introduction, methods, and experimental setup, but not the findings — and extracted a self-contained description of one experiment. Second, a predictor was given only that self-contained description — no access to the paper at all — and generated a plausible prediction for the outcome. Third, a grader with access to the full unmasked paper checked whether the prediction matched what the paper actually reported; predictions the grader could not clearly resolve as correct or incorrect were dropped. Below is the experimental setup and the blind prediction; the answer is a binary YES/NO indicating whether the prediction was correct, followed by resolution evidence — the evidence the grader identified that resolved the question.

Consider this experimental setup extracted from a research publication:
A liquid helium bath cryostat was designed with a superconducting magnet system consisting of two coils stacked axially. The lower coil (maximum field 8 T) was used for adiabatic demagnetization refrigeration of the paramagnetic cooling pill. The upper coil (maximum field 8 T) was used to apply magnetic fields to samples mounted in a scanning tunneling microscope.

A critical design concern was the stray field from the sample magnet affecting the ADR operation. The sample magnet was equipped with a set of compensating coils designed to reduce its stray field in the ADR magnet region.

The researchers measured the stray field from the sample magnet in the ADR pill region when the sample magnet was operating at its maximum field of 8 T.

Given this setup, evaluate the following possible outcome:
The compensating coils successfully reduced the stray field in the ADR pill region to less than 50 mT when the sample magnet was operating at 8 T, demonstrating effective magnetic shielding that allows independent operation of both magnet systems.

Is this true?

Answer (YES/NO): NO